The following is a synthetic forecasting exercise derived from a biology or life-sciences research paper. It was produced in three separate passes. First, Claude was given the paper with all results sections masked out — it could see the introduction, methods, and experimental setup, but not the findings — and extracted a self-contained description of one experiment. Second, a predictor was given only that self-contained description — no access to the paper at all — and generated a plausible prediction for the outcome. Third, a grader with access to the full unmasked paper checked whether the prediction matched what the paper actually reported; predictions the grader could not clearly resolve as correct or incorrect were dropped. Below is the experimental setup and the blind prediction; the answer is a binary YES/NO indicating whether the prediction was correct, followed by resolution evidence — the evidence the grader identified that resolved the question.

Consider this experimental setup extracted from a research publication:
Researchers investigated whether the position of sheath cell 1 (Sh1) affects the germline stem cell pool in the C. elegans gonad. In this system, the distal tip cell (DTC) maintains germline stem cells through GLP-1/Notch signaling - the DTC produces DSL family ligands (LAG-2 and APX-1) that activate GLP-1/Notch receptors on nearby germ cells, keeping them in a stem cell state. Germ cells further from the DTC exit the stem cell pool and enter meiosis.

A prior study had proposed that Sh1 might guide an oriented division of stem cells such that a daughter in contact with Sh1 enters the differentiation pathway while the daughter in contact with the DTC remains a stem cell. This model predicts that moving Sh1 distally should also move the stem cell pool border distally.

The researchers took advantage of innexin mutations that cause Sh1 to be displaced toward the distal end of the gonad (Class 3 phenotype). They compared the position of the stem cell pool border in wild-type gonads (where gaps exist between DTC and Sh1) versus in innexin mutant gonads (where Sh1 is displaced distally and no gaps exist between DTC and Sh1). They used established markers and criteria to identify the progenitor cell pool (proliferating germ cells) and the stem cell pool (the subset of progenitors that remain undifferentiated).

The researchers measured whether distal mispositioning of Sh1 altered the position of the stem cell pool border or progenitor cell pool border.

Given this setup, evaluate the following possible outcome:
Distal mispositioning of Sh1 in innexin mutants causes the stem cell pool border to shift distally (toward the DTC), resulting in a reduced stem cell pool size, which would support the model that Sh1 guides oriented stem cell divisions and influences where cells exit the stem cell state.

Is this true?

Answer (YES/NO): NO